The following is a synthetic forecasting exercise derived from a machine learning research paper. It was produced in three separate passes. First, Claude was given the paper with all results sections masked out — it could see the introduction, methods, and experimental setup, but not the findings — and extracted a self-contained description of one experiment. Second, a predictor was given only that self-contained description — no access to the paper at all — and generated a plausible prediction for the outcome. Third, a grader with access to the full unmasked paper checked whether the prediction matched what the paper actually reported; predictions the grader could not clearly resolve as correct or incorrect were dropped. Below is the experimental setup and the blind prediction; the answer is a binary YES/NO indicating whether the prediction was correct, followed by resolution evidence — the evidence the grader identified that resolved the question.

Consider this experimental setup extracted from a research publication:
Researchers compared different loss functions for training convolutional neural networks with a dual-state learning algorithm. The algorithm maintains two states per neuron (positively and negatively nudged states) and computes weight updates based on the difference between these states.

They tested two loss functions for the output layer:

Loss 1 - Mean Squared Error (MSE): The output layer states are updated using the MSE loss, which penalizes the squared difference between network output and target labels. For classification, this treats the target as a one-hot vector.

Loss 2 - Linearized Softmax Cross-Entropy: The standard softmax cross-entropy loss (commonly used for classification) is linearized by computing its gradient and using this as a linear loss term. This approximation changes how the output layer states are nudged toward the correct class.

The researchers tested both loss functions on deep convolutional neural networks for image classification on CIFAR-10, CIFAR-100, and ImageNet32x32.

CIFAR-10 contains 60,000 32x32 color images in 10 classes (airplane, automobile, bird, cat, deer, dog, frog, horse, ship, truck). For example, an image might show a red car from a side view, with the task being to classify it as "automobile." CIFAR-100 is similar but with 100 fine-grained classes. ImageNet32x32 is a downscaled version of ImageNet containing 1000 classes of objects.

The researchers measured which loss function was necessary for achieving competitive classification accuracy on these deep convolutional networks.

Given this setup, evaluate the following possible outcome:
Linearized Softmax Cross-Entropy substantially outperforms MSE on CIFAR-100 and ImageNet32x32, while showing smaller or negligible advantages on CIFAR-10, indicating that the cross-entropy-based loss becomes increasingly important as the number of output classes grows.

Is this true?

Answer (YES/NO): NO